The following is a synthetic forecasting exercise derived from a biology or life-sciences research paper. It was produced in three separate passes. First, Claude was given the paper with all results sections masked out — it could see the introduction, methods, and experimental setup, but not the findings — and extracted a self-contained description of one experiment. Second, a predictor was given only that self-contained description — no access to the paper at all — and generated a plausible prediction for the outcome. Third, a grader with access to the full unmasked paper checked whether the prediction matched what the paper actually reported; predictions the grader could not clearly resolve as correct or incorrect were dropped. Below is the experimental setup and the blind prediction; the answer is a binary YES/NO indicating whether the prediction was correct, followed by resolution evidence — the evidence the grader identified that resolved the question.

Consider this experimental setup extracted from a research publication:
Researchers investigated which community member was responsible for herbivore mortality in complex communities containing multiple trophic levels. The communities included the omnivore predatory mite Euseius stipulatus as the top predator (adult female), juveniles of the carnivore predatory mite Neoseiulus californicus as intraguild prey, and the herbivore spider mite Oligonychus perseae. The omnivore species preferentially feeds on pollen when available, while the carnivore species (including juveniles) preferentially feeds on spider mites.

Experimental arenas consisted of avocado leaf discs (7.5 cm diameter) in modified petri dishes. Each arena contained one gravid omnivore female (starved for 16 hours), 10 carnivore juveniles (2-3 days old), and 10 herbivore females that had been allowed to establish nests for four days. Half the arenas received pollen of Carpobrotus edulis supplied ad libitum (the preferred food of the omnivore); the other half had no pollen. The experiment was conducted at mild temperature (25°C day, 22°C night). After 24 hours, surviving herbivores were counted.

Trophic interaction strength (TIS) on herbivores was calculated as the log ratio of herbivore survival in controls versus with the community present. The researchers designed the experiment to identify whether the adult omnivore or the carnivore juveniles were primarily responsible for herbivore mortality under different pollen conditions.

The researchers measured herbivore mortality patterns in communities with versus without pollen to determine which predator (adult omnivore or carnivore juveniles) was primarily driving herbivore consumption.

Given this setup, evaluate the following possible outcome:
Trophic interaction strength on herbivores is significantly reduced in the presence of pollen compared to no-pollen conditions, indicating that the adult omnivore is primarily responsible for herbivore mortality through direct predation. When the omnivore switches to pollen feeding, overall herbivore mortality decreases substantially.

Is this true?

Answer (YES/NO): NO